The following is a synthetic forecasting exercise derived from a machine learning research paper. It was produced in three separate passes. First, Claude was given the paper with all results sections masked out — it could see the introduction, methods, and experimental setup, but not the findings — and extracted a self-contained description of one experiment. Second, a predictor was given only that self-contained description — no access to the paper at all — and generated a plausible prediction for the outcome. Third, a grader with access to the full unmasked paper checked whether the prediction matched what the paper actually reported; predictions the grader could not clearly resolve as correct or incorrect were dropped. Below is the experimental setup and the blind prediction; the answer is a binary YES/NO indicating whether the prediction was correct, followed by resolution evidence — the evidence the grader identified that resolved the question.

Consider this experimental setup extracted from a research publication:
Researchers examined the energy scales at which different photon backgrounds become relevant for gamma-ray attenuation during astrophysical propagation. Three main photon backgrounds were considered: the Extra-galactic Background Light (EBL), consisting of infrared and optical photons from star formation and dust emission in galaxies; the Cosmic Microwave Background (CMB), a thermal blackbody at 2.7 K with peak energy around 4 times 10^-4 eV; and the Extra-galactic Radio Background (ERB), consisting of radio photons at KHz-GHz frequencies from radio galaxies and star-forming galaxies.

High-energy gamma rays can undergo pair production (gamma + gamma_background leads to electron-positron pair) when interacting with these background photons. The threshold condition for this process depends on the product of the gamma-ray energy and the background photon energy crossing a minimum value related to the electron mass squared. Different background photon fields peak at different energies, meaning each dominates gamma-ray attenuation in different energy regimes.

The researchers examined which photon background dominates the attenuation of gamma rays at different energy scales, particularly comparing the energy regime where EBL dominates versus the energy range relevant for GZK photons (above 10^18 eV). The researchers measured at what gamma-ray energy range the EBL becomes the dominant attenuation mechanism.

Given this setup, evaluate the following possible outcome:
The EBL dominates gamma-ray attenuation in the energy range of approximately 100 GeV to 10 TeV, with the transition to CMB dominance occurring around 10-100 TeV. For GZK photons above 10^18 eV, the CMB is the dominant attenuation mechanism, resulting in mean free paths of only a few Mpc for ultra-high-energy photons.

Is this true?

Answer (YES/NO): NO